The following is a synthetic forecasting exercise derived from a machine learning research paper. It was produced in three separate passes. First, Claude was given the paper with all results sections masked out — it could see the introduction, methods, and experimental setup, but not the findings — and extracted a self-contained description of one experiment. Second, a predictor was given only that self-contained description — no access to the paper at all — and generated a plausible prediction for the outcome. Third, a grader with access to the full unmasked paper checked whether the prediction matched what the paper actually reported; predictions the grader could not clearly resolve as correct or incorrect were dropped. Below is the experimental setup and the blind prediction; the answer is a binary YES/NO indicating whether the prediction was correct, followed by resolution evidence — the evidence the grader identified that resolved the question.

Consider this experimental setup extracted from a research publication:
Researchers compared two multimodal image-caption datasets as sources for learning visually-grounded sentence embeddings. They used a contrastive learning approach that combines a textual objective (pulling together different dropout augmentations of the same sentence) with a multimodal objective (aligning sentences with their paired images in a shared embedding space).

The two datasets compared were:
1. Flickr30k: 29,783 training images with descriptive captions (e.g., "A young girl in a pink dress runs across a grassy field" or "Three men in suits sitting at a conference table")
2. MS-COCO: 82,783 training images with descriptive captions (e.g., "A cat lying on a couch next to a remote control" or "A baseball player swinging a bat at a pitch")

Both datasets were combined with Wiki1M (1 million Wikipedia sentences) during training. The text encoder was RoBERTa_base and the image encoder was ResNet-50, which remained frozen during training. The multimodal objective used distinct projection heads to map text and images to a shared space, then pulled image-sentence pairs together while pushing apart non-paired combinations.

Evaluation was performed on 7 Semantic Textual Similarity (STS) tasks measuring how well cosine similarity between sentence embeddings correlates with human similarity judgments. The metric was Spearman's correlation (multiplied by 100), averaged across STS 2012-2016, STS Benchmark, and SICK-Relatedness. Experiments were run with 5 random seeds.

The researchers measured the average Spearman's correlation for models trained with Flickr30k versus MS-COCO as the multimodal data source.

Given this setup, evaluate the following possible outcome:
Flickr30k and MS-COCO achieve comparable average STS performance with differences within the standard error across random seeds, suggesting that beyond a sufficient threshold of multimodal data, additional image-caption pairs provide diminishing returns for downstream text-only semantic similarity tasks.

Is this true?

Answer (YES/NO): NO